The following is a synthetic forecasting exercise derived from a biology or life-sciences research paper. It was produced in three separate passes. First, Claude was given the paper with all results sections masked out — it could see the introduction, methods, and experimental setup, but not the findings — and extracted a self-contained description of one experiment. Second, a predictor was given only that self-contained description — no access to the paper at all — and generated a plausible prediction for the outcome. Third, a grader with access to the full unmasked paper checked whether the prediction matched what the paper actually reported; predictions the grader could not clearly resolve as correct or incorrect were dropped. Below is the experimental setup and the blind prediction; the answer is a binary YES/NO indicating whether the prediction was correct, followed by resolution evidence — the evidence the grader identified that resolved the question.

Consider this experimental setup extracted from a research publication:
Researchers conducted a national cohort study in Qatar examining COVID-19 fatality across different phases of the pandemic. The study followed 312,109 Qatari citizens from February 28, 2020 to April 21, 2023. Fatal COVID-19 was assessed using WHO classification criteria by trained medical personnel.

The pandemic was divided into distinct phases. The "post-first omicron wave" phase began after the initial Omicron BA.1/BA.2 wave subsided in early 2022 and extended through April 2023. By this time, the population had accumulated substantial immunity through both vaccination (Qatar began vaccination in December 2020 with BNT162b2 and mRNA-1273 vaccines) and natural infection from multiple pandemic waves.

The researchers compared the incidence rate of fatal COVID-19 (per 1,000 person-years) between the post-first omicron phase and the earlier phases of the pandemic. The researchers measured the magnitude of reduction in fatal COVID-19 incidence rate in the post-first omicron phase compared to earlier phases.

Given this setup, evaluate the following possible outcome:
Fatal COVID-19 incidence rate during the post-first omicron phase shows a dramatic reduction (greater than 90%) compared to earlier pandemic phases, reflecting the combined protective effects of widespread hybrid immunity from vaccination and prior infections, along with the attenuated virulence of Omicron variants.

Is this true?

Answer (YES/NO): NO